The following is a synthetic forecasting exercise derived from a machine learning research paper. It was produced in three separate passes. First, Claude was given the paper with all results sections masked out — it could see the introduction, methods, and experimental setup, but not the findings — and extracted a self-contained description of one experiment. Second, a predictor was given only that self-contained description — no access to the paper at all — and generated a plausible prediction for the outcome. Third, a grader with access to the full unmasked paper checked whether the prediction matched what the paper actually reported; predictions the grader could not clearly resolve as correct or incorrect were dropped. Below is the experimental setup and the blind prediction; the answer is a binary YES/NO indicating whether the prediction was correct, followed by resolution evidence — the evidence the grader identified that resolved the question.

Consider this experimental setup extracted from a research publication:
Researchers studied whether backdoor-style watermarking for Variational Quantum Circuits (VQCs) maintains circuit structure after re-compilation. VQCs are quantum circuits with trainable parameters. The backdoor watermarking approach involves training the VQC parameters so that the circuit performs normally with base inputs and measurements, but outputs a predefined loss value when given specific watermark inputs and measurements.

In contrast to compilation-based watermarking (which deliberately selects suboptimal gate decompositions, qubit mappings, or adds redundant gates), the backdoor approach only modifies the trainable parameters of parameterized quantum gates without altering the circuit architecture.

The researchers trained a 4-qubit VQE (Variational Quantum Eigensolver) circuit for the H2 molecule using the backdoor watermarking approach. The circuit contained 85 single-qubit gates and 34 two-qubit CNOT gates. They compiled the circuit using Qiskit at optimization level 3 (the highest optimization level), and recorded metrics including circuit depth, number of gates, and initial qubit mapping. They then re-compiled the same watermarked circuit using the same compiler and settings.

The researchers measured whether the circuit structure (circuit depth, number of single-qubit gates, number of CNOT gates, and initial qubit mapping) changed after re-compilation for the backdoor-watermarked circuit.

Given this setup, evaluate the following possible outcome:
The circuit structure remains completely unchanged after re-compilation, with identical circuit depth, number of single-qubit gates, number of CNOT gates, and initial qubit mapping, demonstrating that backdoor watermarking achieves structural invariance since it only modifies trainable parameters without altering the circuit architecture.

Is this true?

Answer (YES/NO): YES